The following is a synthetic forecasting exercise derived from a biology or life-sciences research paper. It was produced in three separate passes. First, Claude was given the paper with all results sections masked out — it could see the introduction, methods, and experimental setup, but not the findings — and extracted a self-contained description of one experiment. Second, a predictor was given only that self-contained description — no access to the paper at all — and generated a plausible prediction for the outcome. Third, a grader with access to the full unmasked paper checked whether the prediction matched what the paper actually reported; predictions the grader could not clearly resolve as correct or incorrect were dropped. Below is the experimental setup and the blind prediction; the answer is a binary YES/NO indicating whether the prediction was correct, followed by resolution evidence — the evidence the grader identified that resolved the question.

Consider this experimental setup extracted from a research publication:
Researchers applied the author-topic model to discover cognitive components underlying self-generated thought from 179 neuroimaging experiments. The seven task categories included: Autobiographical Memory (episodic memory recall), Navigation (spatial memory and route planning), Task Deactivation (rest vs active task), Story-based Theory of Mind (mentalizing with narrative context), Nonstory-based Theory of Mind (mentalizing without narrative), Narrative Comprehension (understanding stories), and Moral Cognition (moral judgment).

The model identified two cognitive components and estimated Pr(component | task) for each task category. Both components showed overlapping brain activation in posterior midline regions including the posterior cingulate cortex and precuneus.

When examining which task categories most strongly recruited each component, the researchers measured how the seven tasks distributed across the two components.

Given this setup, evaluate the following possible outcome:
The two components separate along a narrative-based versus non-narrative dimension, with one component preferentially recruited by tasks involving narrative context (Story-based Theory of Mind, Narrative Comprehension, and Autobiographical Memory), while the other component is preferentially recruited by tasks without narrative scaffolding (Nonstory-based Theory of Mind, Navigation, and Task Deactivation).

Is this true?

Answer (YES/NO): NO